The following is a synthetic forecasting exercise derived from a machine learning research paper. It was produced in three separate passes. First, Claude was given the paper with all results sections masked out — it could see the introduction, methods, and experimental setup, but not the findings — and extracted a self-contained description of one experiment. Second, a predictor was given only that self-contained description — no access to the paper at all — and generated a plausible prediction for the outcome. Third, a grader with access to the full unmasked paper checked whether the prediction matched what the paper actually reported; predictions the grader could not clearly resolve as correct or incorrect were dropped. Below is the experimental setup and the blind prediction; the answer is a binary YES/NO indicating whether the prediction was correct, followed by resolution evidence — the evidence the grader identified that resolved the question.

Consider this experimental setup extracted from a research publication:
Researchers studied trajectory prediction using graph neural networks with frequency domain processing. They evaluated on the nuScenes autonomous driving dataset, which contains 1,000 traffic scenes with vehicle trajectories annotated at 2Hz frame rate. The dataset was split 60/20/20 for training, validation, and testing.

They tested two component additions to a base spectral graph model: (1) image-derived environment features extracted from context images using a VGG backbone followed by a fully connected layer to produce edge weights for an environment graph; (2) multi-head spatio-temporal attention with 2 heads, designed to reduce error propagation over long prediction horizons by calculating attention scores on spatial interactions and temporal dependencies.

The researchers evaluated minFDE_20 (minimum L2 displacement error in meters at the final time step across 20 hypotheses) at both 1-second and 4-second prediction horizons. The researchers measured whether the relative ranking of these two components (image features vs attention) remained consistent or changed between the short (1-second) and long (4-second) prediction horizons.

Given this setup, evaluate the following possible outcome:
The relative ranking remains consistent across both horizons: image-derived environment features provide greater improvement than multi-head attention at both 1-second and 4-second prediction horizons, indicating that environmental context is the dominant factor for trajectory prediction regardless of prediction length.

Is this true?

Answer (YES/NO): NO